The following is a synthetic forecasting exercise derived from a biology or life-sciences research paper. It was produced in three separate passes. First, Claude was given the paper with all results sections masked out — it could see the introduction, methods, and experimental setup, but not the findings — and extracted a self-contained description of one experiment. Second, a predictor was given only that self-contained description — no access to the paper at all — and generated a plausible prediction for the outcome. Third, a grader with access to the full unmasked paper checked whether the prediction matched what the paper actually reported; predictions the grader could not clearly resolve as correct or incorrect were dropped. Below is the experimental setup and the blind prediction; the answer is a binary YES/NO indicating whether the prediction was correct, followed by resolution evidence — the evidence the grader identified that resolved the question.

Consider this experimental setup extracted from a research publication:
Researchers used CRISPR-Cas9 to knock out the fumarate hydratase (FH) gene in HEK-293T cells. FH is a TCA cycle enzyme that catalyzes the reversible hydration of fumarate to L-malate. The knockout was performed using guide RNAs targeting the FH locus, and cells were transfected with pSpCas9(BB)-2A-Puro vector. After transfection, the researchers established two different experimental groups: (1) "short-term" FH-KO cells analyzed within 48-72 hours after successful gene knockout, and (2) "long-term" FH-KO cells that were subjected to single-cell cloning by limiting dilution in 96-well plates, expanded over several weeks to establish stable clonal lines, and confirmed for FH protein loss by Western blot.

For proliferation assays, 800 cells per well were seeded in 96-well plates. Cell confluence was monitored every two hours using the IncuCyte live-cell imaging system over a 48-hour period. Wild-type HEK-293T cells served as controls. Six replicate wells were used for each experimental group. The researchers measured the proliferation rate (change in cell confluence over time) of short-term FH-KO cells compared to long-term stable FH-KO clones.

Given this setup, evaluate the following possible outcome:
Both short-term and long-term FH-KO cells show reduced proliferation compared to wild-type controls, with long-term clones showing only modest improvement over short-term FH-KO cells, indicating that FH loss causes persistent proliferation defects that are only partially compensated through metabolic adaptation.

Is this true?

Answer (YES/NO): NO